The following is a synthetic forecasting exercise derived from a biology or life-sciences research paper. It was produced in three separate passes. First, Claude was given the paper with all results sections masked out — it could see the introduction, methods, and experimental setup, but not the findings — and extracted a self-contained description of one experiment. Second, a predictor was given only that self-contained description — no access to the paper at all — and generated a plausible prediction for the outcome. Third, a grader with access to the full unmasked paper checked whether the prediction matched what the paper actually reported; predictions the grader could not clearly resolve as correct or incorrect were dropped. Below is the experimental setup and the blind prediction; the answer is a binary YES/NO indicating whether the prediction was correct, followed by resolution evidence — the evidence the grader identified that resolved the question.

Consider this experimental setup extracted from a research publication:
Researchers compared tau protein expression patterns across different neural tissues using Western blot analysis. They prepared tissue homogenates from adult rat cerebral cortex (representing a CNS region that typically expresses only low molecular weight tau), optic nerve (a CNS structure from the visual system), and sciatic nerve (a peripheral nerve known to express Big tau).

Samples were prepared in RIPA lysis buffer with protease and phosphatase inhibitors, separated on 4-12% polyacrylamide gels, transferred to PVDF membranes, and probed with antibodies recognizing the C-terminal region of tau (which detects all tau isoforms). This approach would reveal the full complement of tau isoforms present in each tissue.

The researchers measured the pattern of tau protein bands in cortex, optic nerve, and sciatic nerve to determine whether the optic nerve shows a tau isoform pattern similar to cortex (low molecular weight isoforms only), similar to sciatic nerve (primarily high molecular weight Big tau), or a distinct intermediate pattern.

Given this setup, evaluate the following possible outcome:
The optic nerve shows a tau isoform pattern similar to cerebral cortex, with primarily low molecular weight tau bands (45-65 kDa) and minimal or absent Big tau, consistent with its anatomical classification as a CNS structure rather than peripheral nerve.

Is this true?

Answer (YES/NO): NO